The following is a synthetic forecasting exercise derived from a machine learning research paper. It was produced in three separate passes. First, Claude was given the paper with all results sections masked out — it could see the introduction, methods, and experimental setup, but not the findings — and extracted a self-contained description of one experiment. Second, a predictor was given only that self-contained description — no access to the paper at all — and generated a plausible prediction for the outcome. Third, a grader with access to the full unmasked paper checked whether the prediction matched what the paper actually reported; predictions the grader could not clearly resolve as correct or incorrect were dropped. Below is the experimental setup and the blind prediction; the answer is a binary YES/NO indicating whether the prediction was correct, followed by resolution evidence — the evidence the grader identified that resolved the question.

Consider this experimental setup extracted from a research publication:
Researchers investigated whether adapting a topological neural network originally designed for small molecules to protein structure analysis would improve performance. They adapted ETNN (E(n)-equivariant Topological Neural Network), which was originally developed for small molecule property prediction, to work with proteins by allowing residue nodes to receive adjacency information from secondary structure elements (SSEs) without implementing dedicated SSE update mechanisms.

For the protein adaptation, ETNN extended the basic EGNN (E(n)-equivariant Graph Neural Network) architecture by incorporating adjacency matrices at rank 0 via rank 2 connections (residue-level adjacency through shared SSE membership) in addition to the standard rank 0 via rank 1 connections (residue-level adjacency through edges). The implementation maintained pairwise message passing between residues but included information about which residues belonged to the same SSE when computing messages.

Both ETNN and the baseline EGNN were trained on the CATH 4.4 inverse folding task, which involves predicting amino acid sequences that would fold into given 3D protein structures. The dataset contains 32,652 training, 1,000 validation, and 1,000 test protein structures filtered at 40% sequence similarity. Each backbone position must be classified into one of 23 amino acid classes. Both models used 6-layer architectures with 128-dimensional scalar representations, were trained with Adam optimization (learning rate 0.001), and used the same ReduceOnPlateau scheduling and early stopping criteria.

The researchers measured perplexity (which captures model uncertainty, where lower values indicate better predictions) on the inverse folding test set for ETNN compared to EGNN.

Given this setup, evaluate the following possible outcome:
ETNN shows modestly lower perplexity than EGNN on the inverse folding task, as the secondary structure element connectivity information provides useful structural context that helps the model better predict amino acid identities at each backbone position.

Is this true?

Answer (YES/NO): NO